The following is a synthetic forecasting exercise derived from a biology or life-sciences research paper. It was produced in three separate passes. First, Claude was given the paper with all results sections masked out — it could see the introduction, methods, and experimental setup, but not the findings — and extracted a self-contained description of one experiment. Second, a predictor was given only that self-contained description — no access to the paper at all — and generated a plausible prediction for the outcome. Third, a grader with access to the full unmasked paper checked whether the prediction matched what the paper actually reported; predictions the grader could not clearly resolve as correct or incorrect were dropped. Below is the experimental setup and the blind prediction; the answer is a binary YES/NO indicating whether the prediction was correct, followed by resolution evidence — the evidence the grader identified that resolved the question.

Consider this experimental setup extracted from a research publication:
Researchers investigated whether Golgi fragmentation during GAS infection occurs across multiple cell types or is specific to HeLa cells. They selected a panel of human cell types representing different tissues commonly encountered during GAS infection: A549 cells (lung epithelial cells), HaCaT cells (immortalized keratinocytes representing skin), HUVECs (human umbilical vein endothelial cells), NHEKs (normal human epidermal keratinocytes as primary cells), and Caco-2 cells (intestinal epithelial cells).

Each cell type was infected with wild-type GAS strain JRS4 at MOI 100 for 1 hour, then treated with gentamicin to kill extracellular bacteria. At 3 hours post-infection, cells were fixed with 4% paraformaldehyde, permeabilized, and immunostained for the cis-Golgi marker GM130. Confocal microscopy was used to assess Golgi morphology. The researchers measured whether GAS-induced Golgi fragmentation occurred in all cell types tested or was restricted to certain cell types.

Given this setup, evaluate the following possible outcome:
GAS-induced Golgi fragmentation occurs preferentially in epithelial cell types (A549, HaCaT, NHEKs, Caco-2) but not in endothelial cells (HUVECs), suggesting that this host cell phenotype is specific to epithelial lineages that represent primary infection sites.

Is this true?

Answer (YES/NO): NO